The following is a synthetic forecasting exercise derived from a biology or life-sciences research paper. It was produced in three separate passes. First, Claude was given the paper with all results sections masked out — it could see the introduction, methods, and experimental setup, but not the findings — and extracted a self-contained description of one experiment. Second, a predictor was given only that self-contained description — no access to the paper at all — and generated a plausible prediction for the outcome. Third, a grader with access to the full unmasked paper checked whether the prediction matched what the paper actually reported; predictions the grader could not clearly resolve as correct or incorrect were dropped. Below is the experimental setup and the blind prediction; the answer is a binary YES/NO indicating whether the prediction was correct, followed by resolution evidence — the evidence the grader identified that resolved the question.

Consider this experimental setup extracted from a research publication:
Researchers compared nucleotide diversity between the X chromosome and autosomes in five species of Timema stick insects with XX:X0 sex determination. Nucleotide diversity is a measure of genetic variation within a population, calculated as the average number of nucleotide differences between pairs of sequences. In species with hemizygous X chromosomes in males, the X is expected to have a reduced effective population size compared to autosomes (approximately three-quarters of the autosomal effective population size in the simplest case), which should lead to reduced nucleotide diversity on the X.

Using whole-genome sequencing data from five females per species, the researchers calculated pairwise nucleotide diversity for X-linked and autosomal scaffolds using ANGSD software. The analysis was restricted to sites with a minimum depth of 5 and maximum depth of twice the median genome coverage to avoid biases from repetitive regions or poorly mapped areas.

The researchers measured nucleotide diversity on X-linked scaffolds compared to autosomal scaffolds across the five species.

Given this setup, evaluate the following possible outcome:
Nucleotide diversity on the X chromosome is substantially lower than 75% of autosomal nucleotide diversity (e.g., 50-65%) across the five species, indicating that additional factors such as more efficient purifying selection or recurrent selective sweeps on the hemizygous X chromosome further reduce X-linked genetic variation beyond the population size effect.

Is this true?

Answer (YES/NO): NO